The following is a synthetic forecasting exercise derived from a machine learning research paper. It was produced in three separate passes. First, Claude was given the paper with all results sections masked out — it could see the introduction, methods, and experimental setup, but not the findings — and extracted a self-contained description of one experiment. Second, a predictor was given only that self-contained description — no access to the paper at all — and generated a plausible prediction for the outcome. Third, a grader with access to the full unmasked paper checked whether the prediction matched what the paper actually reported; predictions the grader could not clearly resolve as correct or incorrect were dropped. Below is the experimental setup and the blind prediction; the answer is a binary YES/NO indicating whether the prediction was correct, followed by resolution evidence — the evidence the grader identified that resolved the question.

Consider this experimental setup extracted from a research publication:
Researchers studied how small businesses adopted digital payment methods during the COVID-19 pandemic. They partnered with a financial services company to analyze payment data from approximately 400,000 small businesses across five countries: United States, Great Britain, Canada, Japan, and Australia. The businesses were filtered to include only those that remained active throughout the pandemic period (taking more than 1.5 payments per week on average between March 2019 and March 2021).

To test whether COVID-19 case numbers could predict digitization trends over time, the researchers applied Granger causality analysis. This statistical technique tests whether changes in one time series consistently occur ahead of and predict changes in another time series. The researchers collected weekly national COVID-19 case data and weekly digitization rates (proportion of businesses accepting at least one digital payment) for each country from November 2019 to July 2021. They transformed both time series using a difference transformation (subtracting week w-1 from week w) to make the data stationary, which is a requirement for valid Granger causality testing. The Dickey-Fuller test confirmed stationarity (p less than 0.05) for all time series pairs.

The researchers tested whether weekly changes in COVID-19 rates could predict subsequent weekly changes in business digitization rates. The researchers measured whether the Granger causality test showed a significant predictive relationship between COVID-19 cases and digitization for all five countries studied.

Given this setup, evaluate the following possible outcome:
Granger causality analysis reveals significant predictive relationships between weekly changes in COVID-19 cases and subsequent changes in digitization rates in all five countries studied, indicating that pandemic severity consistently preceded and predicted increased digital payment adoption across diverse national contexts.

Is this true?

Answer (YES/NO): NO